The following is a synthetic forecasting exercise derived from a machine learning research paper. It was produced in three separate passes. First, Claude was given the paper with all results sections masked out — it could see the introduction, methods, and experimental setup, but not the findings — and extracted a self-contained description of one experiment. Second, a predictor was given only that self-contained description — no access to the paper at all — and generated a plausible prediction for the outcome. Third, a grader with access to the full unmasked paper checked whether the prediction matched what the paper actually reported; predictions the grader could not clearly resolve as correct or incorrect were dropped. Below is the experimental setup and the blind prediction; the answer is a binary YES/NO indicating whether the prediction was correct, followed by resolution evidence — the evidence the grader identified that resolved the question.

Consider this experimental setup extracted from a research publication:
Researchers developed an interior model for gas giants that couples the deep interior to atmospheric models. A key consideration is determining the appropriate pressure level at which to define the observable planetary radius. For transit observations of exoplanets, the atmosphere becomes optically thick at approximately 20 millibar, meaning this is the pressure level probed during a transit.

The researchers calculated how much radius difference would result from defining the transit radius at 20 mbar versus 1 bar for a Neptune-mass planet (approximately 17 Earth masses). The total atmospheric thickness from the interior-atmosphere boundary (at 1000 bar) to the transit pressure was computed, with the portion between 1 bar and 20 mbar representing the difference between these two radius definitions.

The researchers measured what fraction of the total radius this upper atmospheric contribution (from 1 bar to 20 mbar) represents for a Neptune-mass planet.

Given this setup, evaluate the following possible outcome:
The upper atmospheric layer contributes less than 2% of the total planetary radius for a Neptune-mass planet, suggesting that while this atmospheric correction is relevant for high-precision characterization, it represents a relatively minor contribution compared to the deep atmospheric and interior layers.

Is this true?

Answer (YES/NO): NO